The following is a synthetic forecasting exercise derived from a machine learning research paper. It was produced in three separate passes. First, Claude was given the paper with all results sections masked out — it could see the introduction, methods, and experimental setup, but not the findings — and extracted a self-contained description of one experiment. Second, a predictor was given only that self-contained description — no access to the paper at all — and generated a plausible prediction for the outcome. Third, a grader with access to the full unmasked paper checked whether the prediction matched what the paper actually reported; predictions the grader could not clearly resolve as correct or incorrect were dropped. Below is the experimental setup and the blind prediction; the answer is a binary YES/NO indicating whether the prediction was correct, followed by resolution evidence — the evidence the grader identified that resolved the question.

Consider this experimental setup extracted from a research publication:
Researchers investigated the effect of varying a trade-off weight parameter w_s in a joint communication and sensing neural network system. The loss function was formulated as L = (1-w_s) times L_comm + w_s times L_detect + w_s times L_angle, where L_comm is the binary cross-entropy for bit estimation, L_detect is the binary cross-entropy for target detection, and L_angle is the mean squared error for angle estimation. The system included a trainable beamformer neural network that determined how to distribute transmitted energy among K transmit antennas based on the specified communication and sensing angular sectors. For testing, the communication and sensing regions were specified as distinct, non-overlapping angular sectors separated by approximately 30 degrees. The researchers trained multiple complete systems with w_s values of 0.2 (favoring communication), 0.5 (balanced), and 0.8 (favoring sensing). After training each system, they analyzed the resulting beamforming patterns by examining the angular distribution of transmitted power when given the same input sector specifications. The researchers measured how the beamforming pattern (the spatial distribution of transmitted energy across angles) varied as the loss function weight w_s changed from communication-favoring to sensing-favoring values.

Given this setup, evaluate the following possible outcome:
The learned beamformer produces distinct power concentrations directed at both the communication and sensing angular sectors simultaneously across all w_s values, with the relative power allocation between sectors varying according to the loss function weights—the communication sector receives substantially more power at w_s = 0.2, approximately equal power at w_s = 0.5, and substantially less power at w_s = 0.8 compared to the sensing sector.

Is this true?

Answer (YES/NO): YES